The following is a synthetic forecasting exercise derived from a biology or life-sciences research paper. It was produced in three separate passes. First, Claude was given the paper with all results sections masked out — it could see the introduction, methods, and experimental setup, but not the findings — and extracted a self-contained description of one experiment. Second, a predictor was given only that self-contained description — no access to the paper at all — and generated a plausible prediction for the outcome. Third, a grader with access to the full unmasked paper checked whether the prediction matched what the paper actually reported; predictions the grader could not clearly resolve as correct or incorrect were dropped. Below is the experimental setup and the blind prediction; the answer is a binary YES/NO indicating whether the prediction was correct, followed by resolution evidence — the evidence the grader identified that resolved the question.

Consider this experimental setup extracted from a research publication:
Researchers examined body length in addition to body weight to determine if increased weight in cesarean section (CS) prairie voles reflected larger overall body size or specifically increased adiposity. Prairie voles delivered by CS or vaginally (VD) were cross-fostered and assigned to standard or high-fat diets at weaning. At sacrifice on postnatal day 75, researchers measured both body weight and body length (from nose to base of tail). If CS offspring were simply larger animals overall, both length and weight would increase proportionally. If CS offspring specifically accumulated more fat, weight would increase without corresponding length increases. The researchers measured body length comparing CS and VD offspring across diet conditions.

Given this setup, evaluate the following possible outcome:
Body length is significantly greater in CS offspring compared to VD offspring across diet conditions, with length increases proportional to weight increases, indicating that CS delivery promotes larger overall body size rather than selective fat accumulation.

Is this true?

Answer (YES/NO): NO